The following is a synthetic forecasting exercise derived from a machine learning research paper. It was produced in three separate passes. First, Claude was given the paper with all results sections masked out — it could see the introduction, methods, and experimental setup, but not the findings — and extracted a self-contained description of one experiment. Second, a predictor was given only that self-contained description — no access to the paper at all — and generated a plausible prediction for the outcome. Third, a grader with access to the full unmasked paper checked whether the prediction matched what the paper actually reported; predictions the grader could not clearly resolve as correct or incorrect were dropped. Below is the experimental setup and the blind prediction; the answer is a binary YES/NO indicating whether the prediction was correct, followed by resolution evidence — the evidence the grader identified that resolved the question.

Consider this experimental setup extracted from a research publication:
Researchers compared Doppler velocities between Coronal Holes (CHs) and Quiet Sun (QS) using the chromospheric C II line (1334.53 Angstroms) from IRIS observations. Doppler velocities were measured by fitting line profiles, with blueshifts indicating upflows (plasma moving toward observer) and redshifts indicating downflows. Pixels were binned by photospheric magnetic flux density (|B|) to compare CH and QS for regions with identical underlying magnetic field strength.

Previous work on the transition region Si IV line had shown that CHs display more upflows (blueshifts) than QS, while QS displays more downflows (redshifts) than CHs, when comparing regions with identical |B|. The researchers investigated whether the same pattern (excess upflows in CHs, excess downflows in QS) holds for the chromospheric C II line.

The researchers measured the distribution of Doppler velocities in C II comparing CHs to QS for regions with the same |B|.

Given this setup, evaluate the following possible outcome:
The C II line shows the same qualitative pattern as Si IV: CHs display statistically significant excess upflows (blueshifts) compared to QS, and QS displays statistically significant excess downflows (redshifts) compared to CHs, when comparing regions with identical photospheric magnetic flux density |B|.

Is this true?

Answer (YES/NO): NO